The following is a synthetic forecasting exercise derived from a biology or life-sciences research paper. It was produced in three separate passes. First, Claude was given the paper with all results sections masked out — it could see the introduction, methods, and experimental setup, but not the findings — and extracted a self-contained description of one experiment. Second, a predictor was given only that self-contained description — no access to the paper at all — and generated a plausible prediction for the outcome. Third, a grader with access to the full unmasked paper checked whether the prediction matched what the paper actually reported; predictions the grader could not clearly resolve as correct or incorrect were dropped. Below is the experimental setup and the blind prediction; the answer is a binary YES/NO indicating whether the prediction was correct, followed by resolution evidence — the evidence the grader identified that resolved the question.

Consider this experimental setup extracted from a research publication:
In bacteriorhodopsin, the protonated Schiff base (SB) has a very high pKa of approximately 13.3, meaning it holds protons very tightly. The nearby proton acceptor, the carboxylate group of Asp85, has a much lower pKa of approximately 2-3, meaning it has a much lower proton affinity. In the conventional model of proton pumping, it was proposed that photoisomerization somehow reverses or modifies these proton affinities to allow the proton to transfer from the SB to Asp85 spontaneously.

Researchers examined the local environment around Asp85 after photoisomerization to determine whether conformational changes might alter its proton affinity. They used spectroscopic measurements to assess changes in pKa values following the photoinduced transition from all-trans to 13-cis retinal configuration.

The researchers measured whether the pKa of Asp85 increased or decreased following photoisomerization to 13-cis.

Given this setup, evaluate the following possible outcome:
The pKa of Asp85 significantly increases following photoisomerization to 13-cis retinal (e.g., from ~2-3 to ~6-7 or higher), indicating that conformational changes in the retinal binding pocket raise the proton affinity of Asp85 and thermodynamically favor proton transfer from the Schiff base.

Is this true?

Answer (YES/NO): NO